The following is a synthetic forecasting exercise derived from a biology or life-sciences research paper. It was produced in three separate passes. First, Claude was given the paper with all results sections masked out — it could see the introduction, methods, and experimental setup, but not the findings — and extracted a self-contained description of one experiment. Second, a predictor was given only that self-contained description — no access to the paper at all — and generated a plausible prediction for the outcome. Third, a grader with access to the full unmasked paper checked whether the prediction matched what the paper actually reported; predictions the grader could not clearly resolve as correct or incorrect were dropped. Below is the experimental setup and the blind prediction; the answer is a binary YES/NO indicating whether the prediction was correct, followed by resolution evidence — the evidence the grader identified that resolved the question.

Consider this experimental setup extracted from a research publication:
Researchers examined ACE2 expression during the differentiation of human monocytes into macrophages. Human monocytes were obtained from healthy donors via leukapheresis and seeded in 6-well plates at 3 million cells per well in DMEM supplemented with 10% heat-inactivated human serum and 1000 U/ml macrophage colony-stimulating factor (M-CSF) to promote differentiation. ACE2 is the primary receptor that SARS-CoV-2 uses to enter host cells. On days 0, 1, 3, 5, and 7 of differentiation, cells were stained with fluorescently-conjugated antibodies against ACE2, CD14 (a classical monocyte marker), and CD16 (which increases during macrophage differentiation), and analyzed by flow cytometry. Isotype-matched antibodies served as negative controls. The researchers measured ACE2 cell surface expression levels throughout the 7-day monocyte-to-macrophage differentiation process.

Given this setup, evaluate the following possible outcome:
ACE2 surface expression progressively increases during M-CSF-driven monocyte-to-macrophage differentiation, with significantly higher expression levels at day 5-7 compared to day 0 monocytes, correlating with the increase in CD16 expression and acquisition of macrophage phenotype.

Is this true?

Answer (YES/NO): NO